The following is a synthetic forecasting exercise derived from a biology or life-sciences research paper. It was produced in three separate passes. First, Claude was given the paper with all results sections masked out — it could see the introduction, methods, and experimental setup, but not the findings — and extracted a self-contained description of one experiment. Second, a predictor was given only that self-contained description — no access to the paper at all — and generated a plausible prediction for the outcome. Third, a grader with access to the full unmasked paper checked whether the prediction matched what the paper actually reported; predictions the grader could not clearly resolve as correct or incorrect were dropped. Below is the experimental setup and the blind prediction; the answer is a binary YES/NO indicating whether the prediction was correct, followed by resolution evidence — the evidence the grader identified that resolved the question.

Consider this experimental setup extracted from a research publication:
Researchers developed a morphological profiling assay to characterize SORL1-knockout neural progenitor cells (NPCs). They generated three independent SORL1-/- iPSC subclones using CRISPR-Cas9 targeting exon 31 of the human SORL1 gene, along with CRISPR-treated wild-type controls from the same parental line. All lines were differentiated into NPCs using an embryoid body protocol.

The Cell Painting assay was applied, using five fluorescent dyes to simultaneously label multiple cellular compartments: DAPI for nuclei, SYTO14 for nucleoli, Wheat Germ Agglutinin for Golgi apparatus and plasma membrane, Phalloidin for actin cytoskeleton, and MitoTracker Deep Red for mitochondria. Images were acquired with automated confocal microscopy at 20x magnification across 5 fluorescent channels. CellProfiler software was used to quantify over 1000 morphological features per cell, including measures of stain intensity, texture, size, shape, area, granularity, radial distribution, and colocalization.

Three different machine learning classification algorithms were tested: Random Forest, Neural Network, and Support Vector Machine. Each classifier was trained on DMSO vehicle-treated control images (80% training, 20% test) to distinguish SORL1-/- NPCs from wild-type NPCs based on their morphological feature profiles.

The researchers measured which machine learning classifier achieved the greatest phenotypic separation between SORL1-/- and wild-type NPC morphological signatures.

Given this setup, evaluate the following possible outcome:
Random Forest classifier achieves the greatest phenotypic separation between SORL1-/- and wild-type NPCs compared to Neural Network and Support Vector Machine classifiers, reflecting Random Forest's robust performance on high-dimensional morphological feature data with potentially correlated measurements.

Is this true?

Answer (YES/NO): NO